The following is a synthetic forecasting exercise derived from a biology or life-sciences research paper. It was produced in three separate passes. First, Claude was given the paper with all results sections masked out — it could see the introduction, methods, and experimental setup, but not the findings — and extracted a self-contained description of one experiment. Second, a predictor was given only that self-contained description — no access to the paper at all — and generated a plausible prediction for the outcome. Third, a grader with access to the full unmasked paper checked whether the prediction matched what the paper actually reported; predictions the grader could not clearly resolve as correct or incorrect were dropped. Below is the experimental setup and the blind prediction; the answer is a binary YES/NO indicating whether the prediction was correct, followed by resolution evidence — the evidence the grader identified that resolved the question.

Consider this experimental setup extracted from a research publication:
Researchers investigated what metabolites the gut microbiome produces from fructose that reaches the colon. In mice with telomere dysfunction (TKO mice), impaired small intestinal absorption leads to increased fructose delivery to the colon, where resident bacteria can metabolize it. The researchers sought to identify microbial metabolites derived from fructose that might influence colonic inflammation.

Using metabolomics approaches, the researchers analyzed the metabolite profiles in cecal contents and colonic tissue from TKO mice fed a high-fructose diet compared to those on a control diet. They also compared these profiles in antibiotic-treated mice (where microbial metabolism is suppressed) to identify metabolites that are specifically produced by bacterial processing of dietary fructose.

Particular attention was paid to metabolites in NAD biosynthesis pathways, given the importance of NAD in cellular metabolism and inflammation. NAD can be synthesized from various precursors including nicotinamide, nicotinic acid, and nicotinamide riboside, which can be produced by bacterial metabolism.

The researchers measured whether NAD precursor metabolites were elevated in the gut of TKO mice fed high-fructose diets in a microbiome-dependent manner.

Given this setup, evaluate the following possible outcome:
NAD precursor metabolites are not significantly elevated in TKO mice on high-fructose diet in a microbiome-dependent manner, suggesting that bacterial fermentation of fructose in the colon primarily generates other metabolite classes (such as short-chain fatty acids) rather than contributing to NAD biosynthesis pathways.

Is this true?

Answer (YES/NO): NO